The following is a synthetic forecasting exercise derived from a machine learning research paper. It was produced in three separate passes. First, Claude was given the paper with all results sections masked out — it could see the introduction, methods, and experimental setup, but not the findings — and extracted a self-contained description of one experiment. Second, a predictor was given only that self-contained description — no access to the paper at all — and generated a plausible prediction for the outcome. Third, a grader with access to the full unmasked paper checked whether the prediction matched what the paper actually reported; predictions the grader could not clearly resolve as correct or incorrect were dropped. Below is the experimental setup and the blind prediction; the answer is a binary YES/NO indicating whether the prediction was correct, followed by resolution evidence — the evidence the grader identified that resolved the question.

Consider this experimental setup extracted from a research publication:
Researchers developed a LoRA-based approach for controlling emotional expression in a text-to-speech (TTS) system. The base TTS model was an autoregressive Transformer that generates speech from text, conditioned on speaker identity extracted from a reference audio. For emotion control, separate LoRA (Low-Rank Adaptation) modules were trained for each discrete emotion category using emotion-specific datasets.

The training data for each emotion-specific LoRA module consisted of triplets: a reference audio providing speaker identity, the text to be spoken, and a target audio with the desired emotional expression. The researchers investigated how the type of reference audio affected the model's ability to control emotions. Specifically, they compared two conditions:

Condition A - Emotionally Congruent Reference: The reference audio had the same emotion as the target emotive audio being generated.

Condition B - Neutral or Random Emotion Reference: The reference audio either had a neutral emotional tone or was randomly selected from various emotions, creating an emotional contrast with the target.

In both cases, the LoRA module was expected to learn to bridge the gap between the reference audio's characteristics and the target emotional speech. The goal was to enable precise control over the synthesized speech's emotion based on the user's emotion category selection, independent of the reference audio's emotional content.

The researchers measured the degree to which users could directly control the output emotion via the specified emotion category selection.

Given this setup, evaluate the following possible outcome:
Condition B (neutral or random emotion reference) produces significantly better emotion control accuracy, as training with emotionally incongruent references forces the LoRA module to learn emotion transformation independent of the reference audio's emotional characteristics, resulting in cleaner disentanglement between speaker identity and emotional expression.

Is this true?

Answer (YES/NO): YES